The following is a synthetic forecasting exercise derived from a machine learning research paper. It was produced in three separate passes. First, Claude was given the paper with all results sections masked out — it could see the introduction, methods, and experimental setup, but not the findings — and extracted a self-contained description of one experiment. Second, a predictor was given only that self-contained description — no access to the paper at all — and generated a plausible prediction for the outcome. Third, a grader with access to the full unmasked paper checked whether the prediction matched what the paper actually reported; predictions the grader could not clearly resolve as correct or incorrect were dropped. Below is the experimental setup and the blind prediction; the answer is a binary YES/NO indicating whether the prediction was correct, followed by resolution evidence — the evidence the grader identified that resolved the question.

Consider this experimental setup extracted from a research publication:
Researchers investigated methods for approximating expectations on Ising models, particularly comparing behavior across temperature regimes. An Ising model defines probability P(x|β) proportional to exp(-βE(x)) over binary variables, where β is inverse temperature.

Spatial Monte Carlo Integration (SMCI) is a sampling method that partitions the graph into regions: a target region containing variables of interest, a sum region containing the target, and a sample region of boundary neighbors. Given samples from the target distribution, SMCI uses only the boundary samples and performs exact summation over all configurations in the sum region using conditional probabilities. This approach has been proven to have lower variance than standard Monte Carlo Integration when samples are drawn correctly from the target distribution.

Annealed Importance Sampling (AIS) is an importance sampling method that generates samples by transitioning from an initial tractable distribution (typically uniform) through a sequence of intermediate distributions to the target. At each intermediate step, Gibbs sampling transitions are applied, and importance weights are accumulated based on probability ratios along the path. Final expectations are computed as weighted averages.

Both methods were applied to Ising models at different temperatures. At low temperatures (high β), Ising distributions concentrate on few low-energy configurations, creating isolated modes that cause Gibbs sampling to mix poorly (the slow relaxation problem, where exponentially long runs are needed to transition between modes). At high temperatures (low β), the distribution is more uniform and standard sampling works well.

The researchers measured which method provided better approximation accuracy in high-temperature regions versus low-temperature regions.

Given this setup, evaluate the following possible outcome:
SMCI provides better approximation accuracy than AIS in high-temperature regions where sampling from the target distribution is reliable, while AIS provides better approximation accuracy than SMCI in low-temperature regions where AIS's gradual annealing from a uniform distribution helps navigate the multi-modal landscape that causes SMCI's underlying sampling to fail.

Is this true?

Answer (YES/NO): YES